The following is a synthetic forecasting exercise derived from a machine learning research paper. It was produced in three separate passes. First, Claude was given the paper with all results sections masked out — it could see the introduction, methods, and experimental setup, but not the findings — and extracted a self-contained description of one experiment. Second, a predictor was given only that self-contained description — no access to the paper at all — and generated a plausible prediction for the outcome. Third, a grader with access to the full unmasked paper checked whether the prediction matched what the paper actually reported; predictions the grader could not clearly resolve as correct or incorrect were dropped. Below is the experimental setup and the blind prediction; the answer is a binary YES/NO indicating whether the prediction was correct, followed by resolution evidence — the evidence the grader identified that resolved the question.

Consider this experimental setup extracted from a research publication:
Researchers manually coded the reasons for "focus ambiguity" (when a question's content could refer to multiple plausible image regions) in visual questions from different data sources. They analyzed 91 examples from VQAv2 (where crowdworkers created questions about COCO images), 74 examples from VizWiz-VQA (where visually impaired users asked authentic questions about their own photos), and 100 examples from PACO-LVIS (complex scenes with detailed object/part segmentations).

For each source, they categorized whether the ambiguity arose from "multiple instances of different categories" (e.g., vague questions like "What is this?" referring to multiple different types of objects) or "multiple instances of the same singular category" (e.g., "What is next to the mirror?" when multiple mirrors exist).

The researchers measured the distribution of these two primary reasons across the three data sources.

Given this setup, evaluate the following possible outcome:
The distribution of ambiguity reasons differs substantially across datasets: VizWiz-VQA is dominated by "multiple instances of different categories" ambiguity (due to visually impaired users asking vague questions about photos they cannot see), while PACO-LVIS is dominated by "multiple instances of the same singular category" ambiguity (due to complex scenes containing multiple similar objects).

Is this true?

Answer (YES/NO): YES